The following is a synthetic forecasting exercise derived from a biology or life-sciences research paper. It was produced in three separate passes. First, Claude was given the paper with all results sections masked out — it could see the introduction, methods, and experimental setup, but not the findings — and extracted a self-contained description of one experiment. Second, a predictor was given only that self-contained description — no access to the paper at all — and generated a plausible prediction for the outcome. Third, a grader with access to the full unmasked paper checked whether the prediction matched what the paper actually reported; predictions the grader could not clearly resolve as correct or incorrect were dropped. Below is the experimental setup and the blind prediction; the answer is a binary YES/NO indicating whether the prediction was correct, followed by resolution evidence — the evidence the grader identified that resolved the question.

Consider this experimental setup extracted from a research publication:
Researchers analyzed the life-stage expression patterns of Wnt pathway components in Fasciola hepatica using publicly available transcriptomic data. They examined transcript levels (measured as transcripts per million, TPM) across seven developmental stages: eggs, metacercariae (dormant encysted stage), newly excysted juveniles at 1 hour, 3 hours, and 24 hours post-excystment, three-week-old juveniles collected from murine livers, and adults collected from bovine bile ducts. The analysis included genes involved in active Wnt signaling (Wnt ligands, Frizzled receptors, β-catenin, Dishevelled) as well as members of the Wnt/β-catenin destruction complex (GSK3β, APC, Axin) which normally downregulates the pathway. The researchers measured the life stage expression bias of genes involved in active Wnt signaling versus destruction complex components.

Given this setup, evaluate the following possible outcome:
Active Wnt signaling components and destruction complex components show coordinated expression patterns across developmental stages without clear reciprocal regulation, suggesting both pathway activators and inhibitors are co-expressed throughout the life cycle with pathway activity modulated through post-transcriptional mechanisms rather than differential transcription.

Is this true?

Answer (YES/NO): NO